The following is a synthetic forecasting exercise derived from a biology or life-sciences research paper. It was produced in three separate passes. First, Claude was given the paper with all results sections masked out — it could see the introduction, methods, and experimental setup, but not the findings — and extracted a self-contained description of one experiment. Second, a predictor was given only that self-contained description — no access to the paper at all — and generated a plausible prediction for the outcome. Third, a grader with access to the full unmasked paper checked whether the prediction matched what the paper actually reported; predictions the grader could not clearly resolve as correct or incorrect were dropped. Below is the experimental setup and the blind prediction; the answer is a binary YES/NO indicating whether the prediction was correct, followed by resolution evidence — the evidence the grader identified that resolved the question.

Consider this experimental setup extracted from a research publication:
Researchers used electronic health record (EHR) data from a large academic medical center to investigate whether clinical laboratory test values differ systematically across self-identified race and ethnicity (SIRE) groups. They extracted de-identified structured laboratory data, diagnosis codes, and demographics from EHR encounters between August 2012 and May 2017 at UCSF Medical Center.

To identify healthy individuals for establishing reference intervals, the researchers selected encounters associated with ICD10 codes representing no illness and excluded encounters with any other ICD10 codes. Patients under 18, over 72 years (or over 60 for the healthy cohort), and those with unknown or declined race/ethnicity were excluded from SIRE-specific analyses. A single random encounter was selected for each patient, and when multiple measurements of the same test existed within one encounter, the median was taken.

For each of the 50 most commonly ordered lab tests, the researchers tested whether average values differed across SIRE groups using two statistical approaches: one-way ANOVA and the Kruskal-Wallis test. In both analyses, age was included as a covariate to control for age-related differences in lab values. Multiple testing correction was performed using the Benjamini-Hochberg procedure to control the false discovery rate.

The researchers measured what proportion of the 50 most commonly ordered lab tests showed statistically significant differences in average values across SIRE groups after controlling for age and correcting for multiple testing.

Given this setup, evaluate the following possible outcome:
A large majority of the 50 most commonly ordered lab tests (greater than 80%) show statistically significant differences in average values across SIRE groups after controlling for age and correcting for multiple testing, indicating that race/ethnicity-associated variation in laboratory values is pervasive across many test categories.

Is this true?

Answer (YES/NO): NO